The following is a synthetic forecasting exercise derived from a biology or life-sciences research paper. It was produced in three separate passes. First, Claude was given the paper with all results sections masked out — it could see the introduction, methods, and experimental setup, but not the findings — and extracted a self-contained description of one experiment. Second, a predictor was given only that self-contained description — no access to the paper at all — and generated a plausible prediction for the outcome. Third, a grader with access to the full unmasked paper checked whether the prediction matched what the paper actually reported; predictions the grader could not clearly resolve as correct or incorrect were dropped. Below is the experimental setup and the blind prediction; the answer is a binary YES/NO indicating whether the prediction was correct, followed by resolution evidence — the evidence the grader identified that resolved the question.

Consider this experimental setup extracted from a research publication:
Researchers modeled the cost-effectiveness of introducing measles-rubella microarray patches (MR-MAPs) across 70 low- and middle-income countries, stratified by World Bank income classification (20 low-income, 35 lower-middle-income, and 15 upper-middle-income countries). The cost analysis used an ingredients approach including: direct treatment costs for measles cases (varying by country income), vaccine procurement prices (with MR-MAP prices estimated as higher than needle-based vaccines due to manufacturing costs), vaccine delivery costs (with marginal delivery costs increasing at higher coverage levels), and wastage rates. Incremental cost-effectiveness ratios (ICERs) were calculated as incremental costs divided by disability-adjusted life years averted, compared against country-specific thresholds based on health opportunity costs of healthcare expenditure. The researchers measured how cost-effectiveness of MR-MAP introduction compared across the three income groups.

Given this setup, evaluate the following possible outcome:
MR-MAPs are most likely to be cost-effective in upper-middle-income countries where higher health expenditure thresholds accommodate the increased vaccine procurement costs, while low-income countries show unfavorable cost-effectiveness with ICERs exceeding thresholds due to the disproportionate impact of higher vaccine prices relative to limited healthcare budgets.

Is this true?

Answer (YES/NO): NO